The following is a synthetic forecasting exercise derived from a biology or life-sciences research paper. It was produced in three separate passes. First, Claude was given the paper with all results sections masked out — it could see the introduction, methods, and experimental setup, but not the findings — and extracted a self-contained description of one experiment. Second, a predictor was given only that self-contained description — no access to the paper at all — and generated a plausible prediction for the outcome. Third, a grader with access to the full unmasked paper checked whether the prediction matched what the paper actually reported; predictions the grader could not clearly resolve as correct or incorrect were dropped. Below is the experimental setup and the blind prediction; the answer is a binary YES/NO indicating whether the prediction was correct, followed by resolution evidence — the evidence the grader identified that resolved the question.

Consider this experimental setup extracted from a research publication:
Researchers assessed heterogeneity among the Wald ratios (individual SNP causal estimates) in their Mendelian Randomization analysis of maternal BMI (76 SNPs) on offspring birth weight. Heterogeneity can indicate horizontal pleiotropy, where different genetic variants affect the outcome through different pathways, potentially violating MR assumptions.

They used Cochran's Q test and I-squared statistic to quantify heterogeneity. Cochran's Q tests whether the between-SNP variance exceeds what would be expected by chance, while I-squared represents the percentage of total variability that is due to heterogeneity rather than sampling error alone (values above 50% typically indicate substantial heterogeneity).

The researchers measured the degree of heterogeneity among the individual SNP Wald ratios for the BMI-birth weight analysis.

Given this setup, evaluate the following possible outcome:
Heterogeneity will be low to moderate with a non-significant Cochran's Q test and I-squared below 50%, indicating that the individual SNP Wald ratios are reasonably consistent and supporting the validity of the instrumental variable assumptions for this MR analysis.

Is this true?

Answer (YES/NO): NO